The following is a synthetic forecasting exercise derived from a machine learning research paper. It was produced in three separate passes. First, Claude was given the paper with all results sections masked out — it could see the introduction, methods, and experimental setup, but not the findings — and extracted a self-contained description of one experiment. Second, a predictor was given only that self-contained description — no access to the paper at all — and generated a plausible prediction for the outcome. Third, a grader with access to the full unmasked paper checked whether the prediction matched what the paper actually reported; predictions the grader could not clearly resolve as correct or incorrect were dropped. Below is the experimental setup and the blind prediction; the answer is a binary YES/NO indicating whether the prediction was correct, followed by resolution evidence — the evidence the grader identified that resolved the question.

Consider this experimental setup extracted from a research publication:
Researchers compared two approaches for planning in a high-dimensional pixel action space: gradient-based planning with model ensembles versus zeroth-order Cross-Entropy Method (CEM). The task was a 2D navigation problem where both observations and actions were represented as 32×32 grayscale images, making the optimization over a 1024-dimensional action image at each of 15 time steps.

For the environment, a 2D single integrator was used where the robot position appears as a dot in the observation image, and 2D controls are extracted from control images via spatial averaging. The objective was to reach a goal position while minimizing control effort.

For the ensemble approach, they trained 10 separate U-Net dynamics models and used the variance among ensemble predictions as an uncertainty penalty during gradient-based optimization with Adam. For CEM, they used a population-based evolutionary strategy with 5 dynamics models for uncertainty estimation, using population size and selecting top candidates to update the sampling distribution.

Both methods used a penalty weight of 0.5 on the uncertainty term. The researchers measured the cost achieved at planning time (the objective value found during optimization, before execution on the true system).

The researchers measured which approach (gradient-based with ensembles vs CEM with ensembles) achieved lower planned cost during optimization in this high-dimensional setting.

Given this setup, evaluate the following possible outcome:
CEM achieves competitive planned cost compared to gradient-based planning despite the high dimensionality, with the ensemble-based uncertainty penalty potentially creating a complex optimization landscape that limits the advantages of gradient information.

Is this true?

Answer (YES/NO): NO